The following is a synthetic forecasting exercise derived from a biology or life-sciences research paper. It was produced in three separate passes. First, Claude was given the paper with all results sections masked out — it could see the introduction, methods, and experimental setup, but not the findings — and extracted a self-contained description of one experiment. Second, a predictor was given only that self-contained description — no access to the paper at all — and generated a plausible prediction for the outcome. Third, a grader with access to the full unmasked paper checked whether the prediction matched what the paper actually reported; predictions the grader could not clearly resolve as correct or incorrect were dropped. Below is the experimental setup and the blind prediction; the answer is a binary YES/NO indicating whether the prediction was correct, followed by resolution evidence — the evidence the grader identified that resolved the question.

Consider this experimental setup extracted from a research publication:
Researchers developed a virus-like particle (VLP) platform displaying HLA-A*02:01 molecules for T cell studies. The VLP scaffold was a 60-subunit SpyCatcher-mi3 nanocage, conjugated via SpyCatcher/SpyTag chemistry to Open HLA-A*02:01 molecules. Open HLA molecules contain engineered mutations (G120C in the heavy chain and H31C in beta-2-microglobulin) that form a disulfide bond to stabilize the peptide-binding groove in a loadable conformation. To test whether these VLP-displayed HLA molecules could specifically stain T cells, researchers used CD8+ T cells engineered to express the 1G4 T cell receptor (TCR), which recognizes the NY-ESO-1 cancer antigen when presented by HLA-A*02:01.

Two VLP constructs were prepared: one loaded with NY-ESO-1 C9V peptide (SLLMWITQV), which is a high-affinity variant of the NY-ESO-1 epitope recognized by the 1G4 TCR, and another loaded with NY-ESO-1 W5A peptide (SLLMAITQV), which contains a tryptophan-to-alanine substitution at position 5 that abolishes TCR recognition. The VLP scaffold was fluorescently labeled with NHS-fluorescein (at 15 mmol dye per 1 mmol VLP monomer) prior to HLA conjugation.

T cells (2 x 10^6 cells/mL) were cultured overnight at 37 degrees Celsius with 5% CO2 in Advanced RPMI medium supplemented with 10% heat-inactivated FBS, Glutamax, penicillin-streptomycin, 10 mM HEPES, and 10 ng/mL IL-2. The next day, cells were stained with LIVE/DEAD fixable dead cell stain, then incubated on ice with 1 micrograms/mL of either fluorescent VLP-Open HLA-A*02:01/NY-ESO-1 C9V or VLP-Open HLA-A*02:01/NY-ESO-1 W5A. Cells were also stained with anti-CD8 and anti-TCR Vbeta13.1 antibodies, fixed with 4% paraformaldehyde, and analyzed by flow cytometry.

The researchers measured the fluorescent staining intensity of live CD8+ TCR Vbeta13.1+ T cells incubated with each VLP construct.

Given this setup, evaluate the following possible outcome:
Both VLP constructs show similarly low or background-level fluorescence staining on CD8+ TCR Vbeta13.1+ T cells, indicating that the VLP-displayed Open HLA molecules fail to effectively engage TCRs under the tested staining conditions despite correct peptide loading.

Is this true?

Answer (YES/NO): NO